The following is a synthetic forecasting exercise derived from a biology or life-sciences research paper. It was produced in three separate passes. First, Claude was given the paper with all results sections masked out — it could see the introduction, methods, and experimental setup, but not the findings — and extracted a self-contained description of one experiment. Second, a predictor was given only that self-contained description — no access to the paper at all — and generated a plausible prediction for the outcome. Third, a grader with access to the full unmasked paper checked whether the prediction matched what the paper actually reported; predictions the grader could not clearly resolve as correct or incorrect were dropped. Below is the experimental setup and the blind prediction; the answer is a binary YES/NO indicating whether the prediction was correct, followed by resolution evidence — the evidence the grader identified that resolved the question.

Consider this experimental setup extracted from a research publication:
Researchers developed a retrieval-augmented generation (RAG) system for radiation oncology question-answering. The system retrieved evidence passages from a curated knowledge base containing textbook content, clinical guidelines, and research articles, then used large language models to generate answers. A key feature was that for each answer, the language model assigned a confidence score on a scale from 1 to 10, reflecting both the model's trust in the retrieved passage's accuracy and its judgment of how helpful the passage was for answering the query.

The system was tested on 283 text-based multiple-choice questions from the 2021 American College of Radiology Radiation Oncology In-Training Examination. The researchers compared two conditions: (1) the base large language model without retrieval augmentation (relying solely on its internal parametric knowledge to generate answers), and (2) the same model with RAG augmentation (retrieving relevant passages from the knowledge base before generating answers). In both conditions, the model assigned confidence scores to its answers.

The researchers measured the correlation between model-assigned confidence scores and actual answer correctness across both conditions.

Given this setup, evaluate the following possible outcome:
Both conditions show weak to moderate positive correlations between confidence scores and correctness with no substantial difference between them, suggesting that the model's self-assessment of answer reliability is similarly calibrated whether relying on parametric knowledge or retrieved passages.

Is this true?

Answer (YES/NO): NO